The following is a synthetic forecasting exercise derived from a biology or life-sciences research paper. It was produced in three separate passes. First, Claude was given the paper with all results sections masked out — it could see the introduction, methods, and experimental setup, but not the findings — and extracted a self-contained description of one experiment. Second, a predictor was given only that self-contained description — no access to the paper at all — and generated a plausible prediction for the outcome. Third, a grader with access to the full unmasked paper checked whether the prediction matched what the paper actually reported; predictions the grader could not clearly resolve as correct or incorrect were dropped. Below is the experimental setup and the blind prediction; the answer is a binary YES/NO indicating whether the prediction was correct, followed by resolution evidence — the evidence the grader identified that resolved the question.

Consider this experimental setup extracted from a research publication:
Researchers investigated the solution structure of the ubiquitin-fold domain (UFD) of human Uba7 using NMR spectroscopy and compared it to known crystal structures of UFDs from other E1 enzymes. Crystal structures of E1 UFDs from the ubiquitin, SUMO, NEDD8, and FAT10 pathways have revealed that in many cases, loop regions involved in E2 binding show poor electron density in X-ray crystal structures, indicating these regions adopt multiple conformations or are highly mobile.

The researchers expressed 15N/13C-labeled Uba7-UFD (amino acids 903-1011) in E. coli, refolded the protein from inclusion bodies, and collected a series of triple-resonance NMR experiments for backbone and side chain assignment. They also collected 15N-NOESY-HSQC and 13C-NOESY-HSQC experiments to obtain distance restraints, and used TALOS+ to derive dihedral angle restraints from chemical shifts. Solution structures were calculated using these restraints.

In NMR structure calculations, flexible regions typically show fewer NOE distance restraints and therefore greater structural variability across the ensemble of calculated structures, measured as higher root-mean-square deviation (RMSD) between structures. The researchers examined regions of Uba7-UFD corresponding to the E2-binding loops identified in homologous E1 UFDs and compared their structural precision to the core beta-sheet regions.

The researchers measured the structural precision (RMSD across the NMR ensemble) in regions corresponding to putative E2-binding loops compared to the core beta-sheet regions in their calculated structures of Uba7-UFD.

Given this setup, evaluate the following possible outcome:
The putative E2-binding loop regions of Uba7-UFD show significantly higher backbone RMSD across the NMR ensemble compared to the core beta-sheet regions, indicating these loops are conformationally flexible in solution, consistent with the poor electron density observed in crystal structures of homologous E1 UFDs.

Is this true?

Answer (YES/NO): YES